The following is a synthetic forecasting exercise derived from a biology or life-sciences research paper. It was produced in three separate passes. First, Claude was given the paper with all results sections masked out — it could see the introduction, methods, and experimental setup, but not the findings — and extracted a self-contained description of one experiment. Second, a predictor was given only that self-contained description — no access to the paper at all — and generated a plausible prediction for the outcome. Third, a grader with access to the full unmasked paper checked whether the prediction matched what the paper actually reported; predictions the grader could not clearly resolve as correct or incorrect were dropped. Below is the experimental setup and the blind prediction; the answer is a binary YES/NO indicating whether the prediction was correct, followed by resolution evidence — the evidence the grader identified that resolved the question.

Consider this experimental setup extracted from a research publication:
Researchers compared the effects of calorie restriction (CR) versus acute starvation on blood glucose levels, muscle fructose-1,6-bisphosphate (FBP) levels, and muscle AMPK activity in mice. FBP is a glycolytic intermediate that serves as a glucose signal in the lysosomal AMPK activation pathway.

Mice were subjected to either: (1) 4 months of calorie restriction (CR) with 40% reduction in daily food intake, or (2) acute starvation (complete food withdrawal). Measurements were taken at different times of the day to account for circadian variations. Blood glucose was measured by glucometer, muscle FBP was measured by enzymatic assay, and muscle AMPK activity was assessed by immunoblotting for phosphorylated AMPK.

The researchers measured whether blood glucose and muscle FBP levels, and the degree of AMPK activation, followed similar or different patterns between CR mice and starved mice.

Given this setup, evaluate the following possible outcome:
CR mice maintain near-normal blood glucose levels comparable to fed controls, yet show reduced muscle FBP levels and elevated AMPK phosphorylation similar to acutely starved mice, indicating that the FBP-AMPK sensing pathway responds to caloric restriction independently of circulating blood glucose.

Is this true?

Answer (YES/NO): NO